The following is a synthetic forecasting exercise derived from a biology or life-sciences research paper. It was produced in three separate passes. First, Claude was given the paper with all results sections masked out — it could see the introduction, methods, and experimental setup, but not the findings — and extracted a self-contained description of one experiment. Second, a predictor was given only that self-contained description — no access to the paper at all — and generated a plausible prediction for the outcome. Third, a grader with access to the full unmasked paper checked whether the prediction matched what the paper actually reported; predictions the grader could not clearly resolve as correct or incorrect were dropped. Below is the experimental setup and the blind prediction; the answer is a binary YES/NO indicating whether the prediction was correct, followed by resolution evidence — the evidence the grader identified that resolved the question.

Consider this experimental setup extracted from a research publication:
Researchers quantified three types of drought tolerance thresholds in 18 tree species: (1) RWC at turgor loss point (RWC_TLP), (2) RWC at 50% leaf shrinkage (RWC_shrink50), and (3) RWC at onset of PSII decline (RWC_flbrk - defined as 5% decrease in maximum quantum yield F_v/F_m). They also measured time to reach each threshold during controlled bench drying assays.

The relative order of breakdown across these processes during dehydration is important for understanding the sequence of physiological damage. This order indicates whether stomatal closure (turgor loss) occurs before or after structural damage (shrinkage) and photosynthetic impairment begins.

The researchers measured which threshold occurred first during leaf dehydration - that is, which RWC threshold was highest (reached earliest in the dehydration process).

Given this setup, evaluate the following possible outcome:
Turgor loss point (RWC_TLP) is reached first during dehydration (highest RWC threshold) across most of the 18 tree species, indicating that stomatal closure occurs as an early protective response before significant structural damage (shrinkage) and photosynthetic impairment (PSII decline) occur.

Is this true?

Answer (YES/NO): YES